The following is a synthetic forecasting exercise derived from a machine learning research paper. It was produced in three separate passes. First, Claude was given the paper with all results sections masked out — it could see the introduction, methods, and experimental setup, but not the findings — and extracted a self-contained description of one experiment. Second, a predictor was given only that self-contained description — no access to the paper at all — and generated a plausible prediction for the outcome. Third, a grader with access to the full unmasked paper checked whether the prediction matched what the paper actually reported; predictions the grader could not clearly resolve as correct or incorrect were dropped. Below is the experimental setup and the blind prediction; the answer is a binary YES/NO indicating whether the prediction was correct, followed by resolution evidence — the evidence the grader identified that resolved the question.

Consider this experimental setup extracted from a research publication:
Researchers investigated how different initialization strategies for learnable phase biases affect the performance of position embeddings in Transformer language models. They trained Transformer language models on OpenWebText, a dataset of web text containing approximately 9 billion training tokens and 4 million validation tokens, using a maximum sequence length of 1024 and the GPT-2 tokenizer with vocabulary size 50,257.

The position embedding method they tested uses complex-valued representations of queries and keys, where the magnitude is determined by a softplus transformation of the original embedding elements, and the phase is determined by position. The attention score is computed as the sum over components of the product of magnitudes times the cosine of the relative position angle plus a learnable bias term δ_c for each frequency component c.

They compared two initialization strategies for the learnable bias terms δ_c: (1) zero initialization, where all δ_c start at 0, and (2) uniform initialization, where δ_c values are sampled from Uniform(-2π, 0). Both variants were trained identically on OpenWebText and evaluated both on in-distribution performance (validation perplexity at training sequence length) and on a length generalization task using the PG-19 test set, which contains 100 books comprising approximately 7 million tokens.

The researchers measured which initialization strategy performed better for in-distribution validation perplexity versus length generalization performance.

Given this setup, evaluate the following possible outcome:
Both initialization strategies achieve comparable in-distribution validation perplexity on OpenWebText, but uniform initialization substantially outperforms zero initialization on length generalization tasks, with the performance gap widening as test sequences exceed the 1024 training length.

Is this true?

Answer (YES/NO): NO